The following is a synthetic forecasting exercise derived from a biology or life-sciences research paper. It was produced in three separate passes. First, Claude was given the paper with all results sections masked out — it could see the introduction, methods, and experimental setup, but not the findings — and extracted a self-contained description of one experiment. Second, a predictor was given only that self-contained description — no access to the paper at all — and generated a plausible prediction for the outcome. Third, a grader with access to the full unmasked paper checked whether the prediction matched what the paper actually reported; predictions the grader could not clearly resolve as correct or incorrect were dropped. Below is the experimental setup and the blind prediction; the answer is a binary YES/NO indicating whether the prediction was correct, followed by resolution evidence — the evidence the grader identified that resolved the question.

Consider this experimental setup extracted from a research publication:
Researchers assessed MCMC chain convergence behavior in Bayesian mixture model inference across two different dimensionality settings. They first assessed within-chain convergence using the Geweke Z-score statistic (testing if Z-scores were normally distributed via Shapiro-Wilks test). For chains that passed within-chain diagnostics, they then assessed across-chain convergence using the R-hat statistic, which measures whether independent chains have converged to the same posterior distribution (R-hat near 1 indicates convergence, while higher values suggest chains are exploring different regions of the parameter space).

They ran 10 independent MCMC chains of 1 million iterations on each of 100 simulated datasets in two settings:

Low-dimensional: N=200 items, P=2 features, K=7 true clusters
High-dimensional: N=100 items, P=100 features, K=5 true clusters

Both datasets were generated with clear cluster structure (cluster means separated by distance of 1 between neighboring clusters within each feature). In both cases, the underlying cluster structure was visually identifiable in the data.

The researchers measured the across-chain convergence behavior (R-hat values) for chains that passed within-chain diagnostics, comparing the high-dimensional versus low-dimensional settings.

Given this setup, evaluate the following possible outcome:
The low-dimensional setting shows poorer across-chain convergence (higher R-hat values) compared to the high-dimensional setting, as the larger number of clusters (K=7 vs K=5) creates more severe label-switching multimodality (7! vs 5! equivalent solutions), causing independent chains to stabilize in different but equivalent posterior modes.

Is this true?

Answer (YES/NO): NO